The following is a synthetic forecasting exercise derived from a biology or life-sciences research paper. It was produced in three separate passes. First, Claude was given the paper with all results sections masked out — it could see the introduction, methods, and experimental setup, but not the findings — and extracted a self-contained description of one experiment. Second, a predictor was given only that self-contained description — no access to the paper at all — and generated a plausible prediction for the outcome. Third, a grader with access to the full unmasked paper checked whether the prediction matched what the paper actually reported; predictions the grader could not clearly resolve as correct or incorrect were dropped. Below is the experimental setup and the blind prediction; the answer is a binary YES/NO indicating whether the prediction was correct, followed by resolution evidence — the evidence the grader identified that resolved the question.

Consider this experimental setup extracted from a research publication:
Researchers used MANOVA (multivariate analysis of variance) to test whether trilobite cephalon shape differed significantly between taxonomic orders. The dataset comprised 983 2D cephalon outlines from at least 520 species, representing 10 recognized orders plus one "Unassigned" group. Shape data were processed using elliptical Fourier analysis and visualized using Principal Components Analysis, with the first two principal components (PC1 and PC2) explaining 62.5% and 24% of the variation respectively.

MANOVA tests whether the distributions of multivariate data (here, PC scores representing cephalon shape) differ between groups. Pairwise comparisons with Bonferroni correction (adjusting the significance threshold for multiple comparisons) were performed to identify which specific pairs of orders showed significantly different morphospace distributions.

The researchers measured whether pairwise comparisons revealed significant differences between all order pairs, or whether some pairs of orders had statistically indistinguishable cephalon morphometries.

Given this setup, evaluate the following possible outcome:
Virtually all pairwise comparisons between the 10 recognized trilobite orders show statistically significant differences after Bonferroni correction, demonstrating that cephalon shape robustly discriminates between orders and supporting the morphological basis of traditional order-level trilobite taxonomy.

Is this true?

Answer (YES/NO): NO